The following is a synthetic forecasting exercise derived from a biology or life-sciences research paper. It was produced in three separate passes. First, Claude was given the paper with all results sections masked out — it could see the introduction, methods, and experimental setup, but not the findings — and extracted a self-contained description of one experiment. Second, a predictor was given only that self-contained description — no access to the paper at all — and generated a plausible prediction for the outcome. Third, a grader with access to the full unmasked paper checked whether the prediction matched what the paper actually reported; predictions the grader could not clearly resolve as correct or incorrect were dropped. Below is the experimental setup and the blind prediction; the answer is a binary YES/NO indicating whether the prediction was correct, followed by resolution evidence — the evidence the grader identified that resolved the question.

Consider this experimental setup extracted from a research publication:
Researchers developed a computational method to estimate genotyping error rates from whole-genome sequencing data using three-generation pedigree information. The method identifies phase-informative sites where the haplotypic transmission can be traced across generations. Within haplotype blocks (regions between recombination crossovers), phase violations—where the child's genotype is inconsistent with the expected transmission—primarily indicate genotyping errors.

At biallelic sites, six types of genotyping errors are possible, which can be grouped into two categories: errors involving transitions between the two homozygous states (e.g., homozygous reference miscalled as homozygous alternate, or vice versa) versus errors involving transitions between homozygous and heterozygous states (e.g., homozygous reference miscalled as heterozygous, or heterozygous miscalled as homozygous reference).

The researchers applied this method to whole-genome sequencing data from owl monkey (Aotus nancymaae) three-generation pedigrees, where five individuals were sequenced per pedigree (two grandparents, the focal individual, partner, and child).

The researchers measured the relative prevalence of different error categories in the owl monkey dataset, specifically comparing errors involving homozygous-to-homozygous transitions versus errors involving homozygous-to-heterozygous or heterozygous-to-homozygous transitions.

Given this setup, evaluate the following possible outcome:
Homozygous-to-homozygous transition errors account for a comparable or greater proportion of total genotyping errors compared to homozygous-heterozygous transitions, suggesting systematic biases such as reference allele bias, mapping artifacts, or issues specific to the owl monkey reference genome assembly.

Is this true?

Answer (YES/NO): NO